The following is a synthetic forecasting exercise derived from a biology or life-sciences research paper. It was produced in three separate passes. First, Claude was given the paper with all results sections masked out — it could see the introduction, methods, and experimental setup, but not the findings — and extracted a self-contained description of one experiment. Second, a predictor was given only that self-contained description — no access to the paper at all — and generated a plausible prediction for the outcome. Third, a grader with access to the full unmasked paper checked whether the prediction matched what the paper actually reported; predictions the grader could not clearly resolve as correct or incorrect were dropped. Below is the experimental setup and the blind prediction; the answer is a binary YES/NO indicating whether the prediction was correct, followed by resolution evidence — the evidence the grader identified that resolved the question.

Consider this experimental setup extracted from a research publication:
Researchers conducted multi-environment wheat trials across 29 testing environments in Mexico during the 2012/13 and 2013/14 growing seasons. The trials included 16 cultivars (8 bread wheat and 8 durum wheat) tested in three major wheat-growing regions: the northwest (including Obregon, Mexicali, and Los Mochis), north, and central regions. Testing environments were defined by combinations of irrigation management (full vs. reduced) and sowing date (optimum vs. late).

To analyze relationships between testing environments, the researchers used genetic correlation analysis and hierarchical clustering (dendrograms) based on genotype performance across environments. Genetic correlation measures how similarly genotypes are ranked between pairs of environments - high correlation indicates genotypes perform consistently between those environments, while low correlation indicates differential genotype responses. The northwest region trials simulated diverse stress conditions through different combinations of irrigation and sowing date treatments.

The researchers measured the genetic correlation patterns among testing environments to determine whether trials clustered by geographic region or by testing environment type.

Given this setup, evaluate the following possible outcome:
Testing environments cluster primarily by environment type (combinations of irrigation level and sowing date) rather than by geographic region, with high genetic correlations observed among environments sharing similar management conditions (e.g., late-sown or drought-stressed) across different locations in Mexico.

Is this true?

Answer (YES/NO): NO